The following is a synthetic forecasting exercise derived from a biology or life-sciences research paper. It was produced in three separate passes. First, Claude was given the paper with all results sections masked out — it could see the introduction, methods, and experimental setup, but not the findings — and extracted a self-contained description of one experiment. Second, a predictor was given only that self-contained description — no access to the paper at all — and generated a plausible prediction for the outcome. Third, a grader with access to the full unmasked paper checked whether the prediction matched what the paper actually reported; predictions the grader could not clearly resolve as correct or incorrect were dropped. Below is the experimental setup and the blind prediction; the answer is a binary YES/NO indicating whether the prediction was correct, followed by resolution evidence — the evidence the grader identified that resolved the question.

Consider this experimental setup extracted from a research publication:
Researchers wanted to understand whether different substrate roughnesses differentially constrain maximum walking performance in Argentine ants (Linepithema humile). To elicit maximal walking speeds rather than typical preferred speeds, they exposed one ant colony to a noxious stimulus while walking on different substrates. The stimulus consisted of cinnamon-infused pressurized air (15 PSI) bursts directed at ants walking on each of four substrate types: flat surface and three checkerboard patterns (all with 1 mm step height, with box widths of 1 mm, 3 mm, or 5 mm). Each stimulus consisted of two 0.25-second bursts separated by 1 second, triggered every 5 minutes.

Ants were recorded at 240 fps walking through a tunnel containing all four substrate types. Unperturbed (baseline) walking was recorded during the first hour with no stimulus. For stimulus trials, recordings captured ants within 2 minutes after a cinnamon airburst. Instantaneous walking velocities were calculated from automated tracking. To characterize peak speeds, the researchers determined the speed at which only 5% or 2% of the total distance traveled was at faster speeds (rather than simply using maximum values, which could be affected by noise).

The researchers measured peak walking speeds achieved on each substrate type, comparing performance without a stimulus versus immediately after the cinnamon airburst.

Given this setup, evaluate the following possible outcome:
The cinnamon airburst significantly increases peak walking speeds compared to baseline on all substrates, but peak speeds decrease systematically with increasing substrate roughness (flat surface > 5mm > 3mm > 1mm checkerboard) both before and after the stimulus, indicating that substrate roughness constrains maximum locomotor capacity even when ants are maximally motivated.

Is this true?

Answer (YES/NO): NO